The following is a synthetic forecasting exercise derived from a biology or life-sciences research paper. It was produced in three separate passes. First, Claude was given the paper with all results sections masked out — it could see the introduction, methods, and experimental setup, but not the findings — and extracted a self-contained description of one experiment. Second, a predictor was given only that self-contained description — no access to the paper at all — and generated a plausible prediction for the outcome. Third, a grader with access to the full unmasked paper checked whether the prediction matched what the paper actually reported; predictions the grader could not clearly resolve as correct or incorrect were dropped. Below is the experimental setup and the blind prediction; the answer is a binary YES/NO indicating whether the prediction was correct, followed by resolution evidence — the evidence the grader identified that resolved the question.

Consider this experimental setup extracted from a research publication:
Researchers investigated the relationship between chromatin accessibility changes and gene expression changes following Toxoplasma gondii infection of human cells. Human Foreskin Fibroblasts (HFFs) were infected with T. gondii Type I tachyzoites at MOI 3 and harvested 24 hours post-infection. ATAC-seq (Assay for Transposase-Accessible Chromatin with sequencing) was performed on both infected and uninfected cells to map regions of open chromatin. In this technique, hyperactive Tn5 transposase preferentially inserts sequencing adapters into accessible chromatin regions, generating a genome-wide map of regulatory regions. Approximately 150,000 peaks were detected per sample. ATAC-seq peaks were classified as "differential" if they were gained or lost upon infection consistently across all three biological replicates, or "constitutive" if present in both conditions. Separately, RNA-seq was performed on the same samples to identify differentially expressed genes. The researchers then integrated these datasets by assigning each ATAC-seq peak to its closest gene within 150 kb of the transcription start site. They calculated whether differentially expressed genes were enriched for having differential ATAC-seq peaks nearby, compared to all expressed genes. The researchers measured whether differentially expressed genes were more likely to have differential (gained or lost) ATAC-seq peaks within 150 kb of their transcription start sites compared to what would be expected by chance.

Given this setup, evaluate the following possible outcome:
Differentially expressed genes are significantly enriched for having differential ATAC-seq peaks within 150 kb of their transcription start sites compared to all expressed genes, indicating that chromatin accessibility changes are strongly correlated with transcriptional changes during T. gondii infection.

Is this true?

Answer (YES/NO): YES